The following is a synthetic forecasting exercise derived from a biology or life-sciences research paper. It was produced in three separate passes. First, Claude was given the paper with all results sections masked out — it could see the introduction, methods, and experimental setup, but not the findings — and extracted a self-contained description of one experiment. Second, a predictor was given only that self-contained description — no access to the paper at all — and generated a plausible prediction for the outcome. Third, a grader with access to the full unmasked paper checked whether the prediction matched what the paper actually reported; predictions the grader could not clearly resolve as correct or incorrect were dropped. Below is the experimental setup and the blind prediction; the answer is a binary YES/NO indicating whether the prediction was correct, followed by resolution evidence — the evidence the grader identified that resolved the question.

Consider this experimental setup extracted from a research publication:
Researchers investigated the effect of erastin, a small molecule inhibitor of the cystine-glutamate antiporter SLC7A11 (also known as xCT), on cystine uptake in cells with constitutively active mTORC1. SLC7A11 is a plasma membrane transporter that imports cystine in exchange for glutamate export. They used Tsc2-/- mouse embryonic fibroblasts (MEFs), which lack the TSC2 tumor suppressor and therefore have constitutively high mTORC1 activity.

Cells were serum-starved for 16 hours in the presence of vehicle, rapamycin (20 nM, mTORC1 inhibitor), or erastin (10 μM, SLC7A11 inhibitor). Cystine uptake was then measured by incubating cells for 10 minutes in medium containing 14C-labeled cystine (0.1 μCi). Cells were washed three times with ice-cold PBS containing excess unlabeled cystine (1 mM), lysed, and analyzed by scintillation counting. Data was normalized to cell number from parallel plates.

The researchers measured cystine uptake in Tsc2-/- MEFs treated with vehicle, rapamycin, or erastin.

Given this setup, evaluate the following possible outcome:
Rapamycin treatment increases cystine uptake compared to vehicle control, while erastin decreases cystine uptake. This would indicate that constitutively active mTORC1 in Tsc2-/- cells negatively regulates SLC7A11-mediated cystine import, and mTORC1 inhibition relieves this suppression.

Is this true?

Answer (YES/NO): NO